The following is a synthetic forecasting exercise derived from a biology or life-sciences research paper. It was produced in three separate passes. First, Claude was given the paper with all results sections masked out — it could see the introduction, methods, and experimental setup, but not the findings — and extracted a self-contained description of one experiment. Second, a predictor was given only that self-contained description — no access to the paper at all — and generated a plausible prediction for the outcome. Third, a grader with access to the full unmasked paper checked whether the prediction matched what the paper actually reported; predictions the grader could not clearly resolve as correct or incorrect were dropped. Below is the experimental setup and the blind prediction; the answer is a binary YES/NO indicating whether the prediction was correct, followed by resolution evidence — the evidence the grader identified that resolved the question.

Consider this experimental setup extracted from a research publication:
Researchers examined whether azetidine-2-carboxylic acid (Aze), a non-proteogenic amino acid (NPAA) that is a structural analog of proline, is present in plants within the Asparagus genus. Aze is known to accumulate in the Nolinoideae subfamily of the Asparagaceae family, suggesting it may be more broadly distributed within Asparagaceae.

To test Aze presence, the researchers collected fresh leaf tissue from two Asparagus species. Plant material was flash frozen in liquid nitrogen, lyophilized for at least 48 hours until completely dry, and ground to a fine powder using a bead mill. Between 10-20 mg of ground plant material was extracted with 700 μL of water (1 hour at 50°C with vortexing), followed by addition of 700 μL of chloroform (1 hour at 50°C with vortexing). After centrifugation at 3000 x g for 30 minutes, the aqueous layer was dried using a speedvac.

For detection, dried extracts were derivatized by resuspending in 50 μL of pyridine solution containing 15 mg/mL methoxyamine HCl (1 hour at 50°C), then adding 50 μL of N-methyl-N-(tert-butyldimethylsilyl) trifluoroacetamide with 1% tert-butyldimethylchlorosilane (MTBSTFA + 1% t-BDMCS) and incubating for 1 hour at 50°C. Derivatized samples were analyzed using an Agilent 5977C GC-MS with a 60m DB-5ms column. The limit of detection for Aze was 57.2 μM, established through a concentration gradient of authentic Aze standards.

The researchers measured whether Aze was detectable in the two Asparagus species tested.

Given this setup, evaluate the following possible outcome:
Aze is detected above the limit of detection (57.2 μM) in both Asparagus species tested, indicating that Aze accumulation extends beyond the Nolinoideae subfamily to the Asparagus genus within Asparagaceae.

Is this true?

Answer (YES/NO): NO